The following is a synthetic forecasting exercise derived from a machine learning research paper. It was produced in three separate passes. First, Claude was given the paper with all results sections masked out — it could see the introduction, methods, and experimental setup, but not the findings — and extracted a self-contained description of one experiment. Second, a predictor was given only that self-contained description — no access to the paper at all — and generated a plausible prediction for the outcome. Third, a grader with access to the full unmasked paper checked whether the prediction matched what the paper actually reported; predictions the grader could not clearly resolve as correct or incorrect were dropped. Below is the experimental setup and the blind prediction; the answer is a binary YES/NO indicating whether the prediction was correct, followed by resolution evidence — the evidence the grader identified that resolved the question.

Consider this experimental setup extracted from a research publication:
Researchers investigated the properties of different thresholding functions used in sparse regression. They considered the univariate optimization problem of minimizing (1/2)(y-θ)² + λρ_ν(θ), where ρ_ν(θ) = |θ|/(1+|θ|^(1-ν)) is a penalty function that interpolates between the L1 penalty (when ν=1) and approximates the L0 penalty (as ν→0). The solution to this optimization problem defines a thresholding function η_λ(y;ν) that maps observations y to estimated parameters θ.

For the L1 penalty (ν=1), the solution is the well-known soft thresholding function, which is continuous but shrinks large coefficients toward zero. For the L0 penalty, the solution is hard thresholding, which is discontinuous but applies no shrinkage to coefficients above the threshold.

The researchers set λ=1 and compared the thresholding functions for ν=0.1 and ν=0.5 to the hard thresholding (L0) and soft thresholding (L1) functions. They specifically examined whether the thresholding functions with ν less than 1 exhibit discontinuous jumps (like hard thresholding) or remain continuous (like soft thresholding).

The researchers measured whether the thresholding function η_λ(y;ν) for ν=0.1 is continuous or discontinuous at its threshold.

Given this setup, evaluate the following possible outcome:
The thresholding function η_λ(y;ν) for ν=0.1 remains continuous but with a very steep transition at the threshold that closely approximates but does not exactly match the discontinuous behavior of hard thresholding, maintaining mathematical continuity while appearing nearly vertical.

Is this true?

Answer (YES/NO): NO